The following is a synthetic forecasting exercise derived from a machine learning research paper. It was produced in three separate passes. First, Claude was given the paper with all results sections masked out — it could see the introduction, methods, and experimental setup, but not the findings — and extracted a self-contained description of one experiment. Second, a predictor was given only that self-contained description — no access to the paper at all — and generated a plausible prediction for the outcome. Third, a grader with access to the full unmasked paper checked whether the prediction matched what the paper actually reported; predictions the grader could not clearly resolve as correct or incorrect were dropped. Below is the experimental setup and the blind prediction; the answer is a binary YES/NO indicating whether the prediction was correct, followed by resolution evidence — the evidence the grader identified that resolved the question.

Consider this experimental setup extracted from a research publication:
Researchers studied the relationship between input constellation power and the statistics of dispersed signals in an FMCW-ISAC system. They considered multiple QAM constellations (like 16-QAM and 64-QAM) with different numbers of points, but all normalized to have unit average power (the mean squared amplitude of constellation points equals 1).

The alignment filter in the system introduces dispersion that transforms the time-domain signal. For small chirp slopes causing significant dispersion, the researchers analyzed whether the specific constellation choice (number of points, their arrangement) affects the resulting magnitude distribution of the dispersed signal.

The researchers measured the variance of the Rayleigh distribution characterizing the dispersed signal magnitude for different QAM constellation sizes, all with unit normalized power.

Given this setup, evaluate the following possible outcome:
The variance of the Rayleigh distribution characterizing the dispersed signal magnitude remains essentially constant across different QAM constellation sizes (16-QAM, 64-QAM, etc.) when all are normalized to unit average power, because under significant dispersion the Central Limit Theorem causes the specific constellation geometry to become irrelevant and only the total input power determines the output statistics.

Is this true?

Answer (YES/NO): YES